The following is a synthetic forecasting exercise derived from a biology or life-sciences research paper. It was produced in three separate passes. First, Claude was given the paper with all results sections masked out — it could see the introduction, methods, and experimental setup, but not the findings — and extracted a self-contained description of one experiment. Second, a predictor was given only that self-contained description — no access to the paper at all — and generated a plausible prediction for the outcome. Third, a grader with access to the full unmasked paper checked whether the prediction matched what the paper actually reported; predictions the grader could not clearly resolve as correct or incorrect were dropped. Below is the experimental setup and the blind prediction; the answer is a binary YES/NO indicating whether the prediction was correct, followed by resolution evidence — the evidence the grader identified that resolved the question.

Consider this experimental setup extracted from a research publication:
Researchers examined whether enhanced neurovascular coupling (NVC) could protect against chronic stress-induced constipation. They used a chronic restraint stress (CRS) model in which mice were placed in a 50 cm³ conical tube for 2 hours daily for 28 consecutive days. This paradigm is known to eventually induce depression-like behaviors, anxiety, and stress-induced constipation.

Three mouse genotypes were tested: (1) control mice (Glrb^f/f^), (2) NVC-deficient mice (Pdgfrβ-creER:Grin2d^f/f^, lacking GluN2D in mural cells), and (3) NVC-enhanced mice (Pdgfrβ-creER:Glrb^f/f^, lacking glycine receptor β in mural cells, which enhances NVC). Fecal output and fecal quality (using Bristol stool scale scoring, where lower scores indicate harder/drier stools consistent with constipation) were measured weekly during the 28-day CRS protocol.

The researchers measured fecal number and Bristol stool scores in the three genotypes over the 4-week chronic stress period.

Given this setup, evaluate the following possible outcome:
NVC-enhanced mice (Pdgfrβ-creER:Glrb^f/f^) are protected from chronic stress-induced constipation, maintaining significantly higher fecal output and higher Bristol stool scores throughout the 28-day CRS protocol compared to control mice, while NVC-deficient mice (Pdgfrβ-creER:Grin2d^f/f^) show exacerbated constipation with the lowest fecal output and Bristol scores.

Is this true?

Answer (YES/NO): NO